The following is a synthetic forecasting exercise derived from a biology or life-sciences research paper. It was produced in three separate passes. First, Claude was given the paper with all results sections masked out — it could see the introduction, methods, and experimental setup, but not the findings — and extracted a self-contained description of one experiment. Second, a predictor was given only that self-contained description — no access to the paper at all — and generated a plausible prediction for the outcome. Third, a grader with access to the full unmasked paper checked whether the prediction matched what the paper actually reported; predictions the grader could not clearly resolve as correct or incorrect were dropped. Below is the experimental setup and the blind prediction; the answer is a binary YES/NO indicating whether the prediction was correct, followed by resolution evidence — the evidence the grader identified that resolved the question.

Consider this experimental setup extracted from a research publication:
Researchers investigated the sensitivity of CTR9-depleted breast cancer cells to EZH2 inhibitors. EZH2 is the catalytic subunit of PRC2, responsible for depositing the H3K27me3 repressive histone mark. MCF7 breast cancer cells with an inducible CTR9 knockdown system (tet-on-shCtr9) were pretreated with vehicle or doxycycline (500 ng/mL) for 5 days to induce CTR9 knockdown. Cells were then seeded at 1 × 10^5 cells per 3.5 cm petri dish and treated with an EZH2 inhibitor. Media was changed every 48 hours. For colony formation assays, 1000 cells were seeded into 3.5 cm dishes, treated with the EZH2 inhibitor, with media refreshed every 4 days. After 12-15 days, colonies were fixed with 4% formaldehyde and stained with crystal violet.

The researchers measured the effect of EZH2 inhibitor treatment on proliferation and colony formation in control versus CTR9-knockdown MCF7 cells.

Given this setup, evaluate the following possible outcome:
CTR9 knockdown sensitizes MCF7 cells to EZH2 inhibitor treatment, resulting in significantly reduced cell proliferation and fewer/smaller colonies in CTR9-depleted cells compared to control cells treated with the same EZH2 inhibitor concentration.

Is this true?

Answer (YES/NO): YES